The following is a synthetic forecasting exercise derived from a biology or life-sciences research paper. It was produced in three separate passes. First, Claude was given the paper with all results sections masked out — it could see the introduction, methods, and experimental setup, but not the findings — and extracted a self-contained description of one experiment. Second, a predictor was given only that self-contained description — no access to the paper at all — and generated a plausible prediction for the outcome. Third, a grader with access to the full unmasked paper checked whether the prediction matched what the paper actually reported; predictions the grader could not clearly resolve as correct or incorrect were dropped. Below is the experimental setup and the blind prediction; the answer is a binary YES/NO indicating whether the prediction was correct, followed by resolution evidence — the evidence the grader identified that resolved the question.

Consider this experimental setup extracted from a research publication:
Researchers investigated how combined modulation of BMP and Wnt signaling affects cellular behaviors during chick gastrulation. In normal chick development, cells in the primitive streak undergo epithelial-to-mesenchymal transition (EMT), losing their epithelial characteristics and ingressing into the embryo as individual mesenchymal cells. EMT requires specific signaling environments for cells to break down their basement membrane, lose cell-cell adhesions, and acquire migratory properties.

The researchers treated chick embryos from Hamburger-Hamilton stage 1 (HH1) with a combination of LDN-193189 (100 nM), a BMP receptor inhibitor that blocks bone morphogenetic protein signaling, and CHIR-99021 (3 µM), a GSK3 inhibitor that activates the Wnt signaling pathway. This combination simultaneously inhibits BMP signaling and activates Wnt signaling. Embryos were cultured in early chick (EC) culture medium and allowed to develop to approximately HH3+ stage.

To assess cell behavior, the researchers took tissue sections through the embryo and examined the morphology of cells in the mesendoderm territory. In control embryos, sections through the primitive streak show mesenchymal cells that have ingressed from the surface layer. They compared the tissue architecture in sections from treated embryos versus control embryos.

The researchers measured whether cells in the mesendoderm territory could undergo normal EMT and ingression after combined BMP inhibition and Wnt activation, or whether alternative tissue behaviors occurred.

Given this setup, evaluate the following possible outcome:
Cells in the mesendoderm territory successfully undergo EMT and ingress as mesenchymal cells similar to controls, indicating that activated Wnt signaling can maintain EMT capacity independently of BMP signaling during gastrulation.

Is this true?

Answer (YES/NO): NO